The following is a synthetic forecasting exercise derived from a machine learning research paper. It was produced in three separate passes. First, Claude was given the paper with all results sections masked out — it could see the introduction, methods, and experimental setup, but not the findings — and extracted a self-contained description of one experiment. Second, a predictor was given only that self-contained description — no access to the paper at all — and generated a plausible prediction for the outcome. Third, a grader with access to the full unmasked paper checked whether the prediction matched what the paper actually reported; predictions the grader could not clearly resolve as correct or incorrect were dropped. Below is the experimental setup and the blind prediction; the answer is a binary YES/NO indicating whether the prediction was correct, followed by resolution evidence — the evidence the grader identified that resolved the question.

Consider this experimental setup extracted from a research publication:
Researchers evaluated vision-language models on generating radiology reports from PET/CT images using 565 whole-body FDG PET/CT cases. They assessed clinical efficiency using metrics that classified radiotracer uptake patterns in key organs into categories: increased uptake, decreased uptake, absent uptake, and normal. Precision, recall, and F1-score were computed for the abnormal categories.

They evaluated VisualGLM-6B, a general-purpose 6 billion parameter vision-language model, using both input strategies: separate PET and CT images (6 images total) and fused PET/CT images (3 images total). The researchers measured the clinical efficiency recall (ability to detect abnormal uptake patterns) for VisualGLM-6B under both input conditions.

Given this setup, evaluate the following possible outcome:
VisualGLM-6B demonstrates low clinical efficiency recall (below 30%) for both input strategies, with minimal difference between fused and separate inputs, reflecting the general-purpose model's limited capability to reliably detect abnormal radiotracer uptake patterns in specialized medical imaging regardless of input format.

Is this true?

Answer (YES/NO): YES